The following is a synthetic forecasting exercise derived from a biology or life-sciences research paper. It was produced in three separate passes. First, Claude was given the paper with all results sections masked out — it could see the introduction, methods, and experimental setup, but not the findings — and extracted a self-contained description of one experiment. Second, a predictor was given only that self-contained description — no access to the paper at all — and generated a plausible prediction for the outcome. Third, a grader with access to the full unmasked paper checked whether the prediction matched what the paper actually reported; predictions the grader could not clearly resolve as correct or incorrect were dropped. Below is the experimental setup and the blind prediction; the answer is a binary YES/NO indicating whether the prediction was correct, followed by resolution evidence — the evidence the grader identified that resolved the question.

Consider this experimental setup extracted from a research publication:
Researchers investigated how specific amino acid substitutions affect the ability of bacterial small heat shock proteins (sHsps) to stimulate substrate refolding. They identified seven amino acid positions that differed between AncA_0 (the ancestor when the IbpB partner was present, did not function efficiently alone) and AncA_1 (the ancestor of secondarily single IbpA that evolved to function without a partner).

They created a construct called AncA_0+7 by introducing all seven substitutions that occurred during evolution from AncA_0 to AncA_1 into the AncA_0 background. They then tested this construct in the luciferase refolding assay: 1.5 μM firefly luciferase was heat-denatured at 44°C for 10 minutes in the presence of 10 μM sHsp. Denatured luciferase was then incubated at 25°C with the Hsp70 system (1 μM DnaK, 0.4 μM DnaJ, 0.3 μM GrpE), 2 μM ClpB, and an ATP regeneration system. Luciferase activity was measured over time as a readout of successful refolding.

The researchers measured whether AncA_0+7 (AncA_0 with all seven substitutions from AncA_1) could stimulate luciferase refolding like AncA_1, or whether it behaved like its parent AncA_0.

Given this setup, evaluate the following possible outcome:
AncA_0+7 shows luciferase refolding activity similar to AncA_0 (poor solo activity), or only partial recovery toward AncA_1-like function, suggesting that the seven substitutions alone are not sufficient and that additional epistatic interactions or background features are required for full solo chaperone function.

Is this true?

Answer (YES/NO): NO